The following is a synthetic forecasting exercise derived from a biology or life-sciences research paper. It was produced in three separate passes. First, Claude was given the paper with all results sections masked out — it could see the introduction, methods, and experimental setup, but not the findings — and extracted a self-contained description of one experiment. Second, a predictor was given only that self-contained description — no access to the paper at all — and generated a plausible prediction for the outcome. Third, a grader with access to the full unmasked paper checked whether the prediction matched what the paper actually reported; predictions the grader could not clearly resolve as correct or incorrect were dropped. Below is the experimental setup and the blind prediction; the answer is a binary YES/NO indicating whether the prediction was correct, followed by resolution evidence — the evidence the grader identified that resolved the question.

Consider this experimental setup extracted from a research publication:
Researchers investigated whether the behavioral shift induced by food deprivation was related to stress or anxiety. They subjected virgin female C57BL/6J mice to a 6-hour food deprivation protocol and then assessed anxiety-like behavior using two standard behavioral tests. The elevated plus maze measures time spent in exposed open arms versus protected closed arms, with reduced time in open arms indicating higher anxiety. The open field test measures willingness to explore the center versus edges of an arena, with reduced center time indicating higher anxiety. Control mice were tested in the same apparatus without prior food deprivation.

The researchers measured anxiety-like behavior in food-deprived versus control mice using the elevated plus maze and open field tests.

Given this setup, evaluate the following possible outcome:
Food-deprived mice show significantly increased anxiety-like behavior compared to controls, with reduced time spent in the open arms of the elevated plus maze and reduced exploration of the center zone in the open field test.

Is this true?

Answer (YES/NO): NO